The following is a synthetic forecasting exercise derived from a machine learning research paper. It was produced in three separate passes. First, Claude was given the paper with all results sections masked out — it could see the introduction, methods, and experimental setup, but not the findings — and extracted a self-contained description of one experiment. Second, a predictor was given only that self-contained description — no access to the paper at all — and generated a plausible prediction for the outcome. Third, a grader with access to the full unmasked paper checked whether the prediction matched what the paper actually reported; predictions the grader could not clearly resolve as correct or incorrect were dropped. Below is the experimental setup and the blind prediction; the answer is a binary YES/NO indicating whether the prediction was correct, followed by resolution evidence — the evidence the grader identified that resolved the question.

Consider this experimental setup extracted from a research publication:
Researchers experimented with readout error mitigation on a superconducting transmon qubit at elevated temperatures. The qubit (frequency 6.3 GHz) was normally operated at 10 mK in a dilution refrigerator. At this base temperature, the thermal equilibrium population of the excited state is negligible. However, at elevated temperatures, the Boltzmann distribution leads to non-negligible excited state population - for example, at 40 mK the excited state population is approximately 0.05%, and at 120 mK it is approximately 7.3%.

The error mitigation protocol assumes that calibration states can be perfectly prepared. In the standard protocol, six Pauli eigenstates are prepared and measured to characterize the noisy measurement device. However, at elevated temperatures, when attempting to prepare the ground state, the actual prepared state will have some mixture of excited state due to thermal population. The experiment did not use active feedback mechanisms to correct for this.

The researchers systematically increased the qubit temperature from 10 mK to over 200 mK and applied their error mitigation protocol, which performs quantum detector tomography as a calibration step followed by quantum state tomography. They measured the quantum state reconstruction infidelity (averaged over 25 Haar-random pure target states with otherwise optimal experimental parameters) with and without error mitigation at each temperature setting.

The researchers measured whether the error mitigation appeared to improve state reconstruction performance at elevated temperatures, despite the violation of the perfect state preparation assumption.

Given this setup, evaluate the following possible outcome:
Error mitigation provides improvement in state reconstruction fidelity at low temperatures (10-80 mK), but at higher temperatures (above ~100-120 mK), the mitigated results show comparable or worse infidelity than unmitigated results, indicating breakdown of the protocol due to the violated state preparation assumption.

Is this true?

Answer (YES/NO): NO